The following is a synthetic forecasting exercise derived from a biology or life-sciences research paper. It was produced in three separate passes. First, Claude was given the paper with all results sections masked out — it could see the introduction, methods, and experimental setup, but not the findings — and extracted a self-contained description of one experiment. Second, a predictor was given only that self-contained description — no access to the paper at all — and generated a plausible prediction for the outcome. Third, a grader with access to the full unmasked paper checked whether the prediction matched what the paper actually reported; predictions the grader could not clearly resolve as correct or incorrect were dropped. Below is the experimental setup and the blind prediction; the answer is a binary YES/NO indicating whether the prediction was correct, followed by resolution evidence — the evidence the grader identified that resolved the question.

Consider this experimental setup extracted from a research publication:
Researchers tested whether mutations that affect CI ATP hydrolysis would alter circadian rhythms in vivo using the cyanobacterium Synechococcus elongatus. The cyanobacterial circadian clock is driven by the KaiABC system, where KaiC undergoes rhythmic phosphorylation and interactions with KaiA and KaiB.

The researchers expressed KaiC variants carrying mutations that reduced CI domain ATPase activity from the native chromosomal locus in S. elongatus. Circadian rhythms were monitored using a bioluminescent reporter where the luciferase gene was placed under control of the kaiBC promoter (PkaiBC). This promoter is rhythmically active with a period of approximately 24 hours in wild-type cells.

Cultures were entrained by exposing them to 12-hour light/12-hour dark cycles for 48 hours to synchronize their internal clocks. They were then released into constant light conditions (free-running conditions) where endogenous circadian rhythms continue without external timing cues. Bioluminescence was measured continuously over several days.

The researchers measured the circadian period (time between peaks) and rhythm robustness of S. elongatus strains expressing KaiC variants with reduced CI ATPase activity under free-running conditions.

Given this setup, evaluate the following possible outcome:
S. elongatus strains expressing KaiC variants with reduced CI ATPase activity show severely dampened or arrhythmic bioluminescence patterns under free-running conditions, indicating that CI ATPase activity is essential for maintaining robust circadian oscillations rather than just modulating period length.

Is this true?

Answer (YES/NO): YES